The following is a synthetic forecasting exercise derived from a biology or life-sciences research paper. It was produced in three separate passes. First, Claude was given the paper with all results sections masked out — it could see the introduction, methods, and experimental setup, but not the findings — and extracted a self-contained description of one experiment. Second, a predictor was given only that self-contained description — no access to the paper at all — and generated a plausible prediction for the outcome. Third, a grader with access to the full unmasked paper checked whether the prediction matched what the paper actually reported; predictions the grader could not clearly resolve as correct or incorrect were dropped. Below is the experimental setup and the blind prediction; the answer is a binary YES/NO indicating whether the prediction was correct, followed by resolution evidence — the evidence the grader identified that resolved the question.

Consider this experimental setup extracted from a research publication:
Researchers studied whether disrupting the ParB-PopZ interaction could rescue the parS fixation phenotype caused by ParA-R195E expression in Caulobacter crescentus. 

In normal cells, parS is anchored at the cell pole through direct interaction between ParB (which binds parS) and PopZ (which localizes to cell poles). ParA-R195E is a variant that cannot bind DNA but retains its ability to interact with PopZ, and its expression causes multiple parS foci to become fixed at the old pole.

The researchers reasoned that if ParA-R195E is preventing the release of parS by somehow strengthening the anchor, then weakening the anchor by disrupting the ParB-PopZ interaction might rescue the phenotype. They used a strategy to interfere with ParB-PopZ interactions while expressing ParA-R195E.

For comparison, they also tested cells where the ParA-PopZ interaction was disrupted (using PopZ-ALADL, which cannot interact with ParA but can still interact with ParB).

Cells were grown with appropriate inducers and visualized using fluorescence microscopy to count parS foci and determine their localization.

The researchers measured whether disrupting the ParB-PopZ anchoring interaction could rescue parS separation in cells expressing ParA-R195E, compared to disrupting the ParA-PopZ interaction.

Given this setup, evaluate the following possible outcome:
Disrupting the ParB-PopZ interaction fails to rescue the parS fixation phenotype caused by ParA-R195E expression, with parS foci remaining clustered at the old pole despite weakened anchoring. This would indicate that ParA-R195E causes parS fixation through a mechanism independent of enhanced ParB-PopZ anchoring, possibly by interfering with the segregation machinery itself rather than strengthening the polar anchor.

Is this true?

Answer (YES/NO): YES